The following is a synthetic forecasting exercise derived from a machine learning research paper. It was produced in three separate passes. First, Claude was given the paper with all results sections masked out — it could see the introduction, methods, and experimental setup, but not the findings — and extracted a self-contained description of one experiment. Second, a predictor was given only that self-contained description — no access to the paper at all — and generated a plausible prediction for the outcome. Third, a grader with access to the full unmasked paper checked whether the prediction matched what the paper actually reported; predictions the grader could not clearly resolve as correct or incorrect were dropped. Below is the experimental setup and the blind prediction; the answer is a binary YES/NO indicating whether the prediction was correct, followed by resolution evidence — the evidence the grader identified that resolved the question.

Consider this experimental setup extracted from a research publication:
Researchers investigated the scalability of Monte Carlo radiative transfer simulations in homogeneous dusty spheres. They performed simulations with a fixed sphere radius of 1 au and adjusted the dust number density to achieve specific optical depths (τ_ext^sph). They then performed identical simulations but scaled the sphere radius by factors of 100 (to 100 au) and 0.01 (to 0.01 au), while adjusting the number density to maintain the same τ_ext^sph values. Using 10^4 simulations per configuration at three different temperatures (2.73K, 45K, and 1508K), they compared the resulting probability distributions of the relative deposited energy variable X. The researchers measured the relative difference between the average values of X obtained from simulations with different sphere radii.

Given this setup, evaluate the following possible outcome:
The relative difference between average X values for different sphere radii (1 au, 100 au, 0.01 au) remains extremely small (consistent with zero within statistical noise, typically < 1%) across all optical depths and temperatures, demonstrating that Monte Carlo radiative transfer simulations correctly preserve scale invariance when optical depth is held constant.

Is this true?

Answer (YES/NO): YES